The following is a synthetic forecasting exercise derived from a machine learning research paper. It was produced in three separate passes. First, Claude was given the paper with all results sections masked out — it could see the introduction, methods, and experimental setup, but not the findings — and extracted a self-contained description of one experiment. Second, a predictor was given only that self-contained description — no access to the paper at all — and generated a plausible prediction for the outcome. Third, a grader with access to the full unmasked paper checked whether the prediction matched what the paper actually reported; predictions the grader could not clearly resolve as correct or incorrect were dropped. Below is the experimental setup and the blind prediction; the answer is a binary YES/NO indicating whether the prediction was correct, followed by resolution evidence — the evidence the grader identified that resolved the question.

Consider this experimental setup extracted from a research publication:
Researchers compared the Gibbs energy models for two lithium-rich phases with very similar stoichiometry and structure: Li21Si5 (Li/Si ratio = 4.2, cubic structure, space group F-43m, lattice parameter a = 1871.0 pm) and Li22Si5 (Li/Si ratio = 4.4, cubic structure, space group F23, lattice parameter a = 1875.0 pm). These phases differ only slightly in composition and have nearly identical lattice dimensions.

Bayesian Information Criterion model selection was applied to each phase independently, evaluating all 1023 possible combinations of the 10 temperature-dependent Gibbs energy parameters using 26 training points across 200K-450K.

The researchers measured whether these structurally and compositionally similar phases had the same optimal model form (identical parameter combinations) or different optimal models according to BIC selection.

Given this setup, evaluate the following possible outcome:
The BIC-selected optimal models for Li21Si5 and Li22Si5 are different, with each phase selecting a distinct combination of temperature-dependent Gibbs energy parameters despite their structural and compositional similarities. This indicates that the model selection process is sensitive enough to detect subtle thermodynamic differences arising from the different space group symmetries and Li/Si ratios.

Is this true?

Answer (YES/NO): NO